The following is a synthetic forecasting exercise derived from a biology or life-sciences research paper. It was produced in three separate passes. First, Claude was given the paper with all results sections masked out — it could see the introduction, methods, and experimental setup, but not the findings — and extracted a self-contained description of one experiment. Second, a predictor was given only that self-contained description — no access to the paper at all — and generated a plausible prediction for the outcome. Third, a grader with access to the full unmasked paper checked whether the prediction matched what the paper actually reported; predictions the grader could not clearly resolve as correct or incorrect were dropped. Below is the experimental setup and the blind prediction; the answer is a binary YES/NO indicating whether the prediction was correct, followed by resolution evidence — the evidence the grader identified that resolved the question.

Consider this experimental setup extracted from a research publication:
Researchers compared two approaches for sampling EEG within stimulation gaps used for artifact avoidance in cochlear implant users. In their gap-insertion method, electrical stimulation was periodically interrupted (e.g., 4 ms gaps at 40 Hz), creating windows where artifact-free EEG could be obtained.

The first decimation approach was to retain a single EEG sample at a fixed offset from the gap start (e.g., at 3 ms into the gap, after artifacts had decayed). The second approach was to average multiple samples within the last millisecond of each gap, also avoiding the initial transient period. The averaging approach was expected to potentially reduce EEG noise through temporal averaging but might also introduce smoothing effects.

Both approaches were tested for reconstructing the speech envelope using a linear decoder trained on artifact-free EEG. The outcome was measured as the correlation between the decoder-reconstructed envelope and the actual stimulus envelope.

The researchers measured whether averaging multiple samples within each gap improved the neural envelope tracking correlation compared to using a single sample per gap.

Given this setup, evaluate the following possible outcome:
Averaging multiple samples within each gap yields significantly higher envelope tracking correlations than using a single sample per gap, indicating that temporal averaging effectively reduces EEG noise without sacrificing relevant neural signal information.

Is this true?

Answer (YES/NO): NO